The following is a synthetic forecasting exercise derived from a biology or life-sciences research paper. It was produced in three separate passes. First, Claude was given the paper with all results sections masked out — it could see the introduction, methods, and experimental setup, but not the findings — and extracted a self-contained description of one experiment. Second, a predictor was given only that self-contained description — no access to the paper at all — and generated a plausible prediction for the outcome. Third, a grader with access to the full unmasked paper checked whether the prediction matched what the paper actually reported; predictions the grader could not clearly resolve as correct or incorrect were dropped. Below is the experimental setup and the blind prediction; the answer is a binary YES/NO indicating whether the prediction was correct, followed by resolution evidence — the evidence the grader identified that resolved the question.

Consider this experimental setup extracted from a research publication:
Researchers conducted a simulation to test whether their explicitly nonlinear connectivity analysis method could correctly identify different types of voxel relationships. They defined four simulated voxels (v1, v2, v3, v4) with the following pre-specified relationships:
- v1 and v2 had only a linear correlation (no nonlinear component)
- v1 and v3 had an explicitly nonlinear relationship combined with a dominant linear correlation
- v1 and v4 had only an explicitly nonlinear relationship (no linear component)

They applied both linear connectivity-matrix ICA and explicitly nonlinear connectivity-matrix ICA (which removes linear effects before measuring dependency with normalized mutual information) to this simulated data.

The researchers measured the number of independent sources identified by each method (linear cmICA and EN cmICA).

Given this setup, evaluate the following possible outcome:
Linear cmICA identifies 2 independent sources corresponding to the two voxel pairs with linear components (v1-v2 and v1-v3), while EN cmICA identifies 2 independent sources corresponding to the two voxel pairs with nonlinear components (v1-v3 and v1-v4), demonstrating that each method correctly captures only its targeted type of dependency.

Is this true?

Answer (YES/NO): NO